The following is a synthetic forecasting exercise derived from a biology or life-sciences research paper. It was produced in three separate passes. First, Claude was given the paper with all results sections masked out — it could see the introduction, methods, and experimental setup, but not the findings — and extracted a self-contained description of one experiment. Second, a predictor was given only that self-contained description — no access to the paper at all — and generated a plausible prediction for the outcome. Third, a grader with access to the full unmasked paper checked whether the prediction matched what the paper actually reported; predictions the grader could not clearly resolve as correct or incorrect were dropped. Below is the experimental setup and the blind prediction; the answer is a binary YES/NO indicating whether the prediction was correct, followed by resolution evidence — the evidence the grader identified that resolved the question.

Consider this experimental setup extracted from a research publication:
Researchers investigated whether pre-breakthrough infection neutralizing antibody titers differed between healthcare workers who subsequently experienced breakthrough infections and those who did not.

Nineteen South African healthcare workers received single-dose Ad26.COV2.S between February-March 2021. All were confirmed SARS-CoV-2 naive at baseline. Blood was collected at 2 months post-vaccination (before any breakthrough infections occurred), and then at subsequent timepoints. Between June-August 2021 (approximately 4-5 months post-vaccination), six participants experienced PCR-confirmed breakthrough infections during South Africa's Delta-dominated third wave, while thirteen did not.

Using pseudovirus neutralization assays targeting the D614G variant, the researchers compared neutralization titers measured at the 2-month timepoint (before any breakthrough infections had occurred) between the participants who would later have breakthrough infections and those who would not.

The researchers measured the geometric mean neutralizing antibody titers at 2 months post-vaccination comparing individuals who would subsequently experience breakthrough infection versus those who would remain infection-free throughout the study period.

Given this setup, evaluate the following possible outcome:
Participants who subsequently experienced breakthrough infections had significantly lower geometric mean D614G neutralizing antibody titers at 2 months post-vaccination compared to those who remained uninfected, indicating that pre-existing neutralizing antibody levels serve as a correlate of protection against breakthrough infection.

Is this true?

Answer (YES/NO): NO